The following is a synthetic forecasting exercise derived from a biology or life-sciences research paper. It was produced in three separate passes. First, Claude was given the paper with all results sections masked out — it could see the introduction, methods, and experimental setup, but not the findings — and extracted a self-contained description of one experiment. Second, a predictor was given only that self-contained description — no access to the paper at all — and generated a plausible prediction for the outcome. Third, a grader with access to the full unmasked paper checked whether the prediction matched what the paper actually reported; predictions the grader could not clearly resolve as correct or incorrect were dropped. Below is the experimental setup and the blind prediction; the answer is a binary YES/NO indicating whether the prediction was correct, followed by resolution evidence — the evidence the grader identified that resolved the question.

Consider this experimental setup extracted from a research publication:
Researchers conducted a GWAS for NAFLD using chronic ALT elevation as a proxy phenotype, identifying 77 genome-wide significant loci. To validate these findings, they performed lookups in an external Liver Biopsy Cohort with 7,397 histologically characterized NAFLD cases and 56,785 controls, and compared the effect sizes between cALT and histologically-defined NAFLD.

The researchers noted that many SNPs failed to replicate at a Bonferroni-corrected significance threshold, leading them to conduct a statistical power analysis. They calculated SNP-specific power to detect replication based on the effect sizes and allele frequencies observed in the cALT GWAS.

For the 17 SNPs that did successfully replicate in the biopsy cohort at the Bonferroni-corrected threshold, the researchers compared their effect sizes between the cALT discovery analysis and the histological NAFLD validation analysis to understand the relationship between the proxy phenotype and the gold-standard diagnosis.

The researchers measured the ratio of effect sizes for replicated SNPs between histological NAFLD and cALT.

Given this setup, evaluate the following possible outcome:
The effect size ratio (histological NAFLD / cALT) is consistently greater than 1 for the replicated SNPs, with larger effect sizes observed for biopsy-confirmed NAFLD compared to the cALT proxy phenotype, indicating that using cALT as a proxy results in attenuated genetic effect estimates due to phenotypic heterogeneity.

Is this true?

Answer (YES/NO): YES